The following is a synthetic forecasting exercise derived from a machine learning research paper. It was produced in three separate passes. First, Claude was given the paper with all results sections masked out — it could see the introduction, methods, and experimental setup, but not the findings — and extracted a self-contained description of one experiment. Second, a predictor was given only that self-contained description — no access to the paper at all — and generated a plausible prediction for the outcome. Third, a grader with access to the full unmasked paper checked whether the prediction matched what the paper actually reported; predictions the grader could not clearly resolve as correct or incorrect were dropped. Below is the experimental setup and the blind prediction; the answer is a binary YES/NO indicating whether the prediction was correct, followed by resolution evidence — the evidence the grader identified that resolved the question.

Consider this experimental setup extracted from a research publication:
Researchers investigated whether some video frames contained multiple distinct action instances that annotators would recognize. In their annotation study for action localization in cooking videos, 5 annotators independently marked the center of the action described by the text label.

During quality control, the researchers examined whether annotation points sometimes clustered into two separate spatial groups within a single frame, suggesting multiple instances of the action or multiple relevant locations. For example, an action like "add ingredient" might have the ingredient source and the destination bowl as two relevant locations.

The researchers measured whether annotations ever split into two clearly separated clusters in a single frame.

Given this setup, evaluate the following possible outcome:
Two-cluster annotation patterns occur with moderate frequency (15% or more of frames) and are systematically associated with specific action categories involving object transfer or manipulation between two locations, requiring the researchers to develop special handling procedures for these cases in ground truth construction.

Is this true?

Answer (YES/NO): NO